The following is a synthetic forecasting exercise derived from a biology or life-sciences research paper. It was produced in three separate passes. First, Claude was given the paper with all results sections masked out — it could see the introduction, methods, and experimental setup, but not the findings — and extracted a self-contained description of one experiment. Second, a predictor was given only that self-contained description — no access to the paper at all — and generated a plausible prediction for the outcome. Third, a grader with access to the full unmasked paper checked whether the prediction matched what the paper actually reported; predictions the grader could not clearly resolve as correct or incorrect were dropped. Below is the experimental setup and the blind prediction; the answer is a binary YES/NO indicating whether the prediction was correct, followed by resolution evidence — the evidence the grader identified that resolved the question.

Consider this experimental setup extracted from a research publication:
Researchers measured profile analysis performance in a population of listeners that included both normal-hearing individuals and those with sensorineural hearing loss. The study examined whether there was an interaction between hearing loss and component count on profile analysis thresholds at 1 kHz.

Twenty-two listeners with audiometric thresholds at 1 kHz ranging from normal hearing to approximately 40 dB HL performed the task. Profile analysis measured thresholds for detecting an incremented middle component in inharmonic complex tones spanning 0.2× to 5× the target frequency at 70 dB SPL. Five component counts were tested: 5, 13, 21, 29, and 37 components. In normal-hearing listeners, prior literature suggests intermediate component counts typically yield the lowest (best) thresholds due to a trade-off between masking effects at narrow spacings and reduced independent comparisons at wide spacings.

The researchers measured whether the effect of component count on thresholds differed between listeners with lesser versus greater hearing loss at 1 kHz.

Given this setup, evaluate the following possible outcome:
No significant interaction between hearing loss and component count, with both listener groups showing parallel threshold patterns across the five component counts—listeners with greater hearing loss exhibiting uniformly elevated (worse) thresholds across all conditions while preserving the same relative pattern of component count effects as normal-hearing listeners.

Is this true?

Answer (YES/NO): NO